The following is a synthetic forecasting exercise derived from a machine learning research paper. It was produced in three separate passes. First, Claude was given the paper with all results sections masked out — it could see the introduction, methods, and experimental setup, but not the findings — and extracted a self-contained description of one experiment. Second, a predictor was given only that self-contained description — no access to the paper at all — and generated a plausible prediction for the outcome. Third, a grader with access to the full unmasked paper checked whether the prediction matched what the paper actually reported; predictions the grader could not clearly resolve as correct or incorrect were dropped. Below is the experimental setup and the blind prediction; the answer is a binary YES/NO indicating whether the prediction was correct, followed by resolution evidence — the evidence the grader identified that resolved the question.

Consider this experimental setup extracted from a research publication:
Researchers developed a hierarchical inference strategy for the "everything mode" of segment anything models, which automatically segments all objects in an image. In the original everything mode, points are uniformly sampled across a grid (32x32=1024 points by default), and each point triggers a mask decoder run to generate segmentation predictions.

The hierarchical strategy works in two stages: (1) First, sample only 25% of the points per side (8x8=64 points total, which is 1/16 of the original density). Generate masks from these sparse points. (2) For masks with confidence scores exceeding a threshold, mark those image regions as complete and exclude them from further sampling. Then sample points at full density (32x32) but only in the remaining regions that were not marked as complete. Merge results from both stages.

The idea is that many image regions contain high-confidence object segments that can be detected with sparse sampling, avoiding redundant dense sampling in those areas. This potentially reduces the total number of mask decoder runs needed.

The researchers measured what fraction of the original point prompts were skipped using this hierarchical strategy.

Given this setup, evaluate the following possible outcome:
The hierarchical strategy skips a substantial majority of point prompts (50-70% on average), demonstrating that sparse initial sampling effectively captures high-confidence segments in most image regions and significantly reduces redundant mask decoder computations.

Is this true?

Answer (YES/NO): YES